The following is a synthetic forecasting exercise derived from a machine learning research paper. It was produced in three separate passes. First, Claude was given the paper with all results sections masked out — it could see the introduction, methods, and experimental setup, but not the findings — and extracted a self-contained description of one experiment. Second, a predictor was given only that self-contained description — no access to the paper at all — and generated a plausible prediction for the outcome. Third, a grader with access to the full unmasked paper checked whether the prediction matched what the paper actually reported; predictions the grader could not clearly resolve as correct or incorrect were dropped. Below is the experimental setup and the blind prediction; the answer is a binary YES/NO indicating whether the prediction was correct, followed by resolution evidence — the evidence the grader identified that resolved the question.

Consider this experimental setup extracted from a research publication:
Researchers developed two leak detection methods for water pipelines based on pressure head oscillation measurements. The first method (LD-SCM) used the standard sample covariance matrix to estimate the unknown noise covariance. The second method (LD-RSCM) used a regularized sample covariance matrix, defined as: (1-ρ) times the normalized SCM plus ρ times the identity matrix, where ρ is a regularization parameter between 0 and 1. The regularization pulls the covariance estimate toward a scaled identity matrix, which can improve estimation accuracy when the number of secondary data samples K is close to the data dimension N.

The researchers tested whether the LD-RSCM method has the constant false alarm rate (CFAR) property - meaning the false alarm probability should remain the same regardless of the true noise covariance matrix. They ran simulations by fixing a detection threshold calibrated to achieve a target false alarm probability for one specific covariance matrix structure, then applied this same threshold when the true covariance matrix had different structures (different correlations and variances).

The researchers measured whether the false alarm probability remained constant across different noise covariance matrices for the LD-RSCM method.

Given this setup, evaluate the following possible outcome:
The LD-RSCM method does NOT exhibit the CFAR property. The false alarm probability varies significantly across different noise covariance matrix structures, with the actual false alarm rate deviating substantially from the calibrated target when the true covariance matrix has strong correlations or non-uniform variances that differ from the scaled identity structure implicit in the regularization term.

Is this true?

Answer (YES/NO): YES